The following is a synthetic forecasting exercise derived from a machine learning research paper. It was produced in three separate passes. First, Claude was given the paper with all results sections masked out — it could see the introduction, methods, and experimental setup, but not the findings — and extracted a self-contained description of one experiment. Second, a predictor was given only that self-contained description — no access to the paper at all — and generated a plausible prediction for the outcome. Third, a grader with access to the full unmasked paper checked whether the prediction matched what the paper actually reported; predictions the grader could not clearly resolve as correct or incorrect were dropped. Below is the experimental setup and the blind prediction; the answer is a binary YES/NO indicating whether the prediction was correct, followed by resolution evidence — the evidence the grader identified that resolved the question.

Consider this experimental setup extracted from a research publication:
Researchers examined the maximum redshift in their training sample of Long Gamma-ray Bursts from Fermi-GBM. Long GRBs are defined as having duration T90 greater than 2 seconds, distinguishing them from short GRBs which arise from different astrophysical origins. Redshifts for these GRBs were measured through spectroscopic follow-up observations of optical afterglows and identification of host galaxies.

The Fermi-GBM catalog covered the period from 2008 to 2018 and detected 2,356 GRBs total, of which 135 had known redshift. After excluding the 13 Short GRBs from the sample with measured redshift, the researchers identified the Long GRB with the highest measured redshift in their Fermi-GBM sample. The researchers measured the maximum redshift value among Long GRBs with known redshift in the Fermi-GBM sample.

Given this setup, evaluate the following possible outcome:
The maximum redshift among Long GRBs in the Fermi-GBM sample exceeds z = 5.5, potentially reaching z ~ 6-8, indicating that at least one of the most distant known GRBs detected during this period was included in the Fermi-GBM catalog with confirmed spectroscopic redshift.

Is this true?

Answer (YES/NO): YES